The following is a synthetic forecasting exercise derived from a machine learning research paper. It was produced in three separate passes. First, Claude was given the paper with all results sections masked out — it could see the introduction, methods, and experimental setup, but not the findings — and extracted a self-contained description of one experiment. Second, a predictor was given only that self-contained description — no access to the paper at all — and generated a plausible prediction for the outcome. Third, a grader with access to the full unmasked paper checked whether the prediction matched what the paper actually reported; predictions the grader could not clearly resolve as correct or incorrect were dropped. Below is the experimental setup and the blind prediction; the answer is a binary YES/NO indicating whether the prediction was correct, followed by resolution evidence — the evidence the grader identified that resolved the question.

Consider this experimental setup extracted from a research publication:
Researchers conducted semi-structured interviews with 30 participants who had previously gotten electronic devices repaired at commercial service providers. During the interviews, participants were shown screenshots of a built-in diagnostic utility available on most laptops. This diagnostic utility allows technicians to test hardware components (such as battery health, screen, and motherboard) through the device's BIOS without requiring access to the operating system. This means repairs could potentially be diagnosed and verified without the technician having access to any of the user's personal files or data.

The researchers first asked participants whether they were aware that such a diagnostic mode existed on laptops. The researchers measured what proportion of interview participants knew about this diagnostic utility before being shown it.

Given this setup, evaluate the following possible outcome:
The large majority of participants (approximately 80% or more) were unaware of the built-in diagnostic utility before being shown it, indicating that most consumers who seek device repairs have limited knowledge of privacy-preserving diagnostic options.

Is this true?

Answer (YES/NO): NO